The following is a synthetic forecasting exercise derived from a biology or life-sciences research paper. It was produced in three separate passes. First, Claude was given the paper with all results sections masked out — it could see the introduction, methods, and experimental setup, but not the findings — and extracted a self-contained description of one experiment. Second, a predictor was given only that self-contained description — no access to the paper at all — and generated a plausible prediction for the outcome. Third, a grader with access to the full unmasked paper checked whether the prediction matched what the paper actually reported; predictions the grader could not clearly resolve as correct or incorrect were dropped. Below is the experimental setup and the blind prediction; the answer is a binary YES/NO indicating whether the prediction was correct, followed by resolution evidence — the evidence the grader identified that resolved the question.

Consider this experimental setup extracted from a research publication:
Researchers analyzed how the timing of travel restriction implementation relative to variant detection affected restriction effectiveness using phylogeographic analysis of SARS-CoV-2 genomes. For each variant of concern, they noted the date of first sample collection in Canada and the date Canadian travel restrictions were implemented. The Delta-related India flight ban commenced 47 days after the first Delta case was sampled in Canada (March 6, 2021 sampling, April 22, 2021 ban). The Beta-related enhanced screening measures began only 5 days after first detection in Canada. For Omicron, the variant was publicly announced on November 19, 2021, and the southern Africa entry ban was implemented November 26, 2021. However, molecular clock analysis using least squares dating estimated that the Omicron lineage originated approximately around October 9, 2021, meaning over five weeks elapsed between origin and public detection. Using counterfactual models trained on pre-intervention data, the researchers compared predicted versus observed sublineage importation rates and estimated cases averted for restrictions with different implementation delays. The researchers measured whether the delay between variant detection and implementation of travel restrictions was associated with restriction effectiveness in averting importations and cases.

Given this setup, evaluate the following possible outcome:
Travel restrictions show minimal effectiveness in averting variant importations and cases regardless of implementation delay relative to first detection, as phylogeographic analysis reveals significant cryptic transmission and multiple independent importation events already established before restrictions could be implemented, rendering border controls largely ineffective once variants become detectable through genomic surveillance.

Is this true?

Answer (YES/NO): NO